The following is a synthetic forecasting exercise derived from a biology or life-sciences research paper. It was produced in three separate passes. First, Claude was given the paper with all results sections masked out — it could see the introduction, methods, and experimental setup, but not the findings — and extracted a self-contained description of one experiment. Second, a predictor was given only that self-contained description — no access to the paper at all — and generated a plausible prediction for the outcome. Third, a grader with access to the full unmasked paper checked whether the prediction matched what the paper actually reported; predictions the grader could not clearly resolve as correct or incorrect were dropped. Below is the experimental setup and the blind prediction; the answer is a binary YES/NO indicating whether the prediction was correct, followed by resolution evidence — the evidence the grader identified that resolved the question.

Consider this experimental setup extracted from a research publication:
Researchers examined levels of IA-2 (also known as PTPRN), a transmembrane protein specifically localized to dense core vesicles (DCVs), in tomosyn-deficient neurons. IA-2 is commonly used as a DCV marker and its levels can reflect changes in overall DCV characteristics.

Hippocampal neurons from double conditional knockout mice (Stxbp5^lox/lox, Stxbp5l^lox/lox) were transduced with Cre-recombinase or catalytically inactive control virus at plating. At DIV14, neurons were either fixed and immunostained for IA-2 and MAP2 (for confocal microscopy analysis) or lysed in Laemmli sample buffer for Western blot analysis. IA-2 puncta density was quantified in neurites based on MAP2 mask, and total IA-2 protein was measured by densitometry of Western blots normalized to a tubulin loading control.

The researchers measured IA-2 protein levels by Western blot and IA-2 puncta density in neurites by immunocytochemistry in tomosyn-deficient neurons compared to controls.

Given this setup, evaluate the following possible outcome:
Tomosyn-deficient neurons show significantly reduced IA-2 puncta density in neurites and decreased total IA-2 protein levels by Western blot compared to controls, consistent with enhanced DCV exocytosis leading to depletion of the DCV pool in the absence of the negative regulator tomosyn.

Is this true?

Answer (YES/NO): NO